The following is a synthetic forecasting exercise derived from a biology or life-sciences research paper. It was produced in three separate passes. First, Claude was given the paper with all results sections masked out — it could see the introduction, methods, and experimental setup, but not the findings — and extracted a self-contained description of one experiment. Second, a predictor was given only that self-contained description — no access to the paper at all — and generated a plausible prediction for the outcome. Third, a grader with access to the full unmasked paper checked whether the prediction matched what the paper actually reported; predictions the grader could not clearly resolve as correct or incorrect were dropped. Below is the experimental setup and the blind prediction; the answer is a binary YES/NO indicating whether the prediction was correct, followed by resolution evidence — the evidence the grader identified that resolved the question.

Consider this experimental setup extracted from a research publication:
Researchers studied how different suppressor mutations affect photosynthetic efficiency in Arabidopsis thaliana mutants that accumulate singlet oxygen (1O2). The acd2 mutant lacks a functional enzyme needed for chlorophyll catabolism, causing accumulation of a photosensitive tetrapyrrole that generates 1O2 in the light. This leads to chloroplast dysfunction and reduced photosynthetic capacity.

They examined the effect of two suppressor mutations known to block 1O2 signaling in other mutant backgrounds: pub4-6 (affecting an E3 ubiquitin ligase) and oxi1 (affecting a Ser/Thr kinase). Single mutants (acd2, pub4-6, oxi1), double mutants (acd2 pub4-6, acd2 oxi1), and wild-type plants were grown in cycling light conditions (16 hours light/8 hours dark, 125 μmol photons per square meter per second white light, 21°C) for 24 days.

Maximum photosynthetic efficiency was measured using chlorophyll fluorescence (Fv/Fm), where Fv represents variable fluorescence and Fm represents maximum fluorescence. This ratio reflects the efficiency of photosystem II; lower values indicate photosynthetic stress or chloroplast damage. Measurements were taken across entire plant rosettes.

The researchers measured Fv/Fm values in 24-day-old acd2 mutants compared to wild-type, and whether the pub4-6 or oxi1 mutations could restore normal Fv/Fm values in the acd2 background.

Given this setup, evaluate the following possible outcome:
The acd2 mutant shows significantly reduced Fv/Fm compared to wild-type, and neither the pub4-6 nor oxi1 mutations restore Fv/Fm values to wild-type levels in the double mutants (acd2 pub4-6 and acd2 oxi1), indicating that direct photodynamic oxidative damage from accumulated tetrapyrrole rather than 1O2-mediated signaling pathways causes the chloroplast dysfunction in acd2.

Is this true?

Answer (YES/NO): NO